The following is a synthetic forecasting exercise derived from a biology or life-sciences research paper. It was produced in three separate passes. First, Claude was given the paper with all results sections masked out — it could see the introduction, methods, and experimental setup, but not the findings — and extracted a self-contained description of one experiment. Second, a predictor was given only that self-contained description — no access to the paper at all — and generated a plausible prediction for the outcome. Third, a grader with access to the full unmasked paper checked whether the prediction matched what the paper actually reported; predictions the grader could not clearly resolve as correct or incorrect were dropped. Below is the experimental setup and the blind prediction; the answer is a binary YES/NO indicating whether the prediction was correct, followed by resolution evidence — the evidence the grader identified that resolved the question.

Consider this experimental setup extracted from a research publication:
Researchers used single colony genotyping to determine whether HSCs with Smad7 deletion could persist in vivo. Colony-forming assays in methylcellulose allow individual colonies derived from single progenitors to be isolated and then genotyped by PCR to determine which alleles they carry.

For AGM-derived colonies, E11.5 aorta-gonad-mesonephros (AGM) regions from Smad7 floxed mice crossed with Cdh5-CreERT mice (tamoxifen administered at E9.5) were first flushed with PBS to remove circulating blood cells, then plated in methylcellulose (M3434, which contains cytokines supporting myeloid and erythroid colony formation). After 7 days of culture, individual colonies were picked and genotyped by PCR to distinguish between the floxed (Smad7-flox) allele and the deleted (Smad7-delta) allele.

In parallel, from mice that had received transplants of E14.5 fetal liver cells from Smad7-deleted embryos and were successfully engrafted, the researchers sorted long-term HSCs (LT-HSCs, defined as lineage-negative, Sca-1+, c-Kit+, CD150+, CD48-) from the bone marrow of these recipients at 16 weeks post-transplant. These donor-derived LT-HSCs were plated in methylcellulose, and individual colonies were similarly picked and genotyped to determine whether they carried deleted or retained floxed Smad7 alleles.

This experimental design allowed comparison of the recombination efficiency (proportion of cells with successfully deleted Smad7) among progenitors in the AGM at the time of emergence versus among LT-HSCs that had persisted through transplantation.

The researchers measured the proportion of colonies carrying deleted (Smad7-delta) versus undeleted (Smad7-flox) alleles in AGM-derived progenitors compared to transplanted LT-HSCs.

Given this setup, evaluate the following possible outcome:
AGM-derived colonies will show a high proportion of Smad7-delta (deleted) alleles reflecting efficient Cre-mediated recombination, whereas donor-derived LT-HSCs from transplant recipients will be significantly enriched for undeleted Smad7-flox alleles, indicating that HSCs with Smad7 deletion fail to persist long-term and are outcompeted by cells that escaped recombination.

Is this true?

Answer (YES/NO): NO